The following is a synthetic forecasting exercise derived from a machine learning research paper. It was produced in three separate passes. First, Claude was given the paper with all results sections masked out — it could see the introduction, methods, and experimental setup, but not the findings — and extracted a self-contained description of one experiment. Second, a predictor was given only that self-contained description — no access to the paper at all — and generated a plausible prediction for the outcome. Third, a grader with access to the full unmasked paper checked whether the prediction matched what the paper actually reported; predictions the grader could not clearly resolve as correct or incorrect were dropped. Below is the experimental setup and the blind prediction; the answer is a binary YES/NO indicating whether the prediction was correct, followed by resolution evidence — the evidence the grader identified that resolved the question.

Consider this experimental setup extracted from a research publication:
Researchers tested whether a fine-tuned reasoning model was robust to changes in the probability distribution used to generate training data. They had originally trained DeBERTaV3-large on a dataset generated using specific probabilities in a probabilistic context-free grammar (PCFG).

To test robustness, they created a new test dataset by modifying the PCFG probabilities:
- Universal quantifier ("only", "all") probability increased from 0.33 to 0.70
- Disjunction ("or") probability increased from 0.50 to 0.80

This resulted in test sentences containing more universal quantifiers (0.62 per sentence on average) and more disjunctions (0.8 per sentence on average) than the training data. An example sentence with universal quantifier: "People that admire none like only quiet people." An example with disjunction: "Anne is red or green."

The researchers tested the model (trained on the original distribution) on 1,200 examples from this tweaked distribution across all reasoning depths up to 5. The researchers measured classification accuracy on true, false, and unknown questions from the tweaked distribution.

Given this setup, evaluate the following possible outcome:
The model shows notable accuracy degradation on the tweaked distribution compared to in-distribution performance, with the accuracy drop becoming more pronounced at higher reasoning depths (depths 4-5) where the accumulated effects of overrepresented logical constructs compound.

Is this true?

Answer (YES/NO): NO